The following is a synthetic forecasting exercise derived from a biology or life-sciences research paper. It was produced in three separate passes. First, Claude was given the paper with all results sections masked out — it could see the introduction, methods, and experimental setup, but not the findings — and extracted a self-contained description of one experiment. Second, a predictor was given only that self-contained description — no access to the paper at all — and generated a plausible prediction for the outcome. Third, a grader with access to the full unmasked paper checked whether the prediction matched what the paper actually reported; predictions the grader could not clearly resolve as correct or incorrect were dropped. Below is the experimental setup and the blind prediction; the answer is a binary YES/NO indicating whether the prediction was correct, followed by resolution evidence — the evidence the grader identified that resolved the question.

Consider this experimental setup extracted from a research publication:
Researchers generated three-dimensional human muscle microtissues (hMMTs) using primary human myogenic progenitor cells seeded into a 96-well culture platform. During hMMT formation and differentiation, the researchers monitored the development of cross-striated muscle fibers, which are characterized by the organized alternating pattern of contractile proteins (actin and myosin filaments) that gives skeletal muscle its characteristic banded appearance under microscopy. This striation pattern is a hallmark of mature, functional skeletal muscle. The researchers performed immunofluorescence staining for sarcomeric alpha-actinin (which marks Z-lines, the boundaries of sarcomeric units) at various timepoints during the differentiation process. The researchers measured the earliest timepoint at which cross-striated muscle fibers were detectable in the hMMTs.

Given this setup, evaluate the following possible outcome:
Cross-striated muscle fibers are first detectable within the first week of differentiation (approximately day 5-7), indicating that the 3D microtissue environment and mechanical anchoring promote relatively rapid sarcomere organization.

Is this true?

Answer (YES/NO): YES